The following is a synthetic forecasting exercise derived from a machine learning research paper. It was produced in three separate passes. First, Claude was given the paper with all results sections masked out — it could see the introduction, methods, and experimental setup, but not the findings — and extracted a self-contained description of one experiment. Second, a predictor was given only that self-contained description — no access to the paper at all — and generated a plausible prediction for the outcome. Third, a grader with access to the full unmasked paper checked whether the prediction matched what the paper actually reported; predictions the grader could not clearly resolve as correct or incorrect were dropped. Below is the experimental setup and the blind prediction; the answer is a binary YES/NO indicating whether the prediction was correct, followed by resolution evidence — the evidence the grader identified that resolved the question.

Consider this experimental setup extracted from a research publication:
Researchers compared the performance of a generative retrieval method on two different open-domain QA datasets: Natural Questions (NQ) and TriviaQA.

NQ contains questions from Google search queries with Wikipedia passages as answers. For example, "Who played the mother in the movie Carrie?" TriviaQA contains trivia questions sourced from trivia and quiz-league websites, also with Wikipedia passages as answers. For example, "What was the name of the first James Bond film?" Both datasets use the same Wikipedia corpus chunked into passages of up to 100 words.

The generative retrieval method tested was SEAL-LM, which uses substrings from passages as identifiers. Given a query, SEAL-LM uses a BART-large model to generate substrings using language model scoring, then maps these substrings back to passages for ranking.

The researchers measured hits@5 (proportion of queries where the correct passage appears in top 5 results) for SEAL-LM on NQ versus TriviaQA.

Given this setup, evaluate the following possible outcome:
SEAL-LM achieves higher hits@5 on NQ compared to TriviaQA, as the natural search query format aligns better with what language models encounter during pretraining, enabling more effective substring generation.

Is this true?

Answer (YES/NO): YES